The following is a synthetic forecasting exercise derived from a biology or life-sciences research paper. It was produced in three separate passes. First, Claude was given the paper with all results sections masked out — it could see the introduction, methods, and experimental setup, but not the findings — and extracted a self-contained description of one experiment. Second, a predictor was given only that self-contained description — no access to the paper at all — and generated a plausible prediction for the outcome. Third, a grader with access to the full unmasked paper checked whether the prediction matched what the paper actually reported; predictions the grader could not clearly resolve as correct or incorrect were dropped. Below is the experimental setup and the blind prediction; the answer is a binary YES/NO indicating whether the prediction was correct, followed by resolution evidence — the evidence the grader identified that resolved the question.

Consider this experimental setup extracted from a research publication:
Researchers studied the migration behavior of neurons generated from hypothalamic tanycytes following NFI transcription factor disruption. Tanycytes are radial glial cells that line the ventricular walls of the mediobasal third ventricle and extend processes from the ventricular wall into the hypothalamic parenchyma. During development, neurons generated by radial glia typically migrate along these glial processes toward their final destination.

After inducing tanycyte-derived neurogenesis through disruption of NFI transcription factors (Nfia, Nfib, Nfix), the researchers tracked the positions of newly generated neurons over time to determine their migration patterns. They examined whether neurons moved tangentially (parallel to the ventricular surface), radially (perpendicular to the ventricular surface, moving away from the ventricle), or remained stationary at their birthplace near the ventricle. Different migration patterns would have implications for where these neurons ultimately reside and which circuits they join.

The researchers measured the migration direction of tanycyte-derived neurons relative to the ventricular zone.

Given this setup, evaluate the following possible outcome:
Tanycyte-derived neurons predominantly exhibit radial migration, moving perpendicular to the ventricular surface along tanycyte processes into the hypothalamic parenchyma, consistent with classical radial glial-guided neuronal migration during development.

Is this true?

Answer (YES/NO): YES